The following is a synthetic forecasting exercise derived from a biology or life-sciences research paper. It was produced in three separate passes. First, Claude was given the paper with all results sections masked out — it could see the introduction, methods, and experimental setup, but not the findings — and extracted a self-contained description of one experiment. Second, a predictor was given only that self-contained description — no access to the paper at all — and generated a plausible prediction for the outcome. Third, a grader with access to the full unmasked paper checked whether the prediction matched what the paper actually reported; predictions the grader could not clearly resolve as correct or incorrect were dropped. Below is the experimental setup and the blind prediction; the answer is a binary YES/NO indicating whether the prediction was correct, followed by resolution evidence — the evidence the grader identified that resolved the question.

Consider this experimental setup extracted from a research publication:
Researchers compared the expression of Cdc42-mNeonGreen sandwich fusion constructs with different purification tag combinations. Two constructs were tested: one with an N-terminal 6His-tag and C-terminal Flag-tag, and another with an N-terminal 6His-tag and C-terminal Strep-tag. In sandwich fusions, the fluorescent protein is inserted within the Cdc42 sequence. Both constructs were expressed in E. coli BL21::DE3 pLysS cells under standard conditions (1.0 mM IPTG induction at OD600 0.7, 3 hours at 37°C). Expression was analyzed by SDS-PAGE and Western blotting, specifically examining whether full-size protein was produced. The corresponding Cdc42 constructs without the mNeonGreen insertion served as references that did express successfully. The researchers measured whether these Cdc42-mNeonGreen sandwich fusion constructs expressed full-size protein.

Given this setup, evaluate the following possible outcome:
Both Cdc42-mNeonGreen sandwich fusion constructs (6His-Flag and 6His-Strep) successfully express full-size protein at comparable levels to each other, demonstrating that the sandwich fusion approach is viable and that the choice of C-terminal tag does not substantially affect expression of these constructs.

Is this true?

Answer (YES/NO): NO